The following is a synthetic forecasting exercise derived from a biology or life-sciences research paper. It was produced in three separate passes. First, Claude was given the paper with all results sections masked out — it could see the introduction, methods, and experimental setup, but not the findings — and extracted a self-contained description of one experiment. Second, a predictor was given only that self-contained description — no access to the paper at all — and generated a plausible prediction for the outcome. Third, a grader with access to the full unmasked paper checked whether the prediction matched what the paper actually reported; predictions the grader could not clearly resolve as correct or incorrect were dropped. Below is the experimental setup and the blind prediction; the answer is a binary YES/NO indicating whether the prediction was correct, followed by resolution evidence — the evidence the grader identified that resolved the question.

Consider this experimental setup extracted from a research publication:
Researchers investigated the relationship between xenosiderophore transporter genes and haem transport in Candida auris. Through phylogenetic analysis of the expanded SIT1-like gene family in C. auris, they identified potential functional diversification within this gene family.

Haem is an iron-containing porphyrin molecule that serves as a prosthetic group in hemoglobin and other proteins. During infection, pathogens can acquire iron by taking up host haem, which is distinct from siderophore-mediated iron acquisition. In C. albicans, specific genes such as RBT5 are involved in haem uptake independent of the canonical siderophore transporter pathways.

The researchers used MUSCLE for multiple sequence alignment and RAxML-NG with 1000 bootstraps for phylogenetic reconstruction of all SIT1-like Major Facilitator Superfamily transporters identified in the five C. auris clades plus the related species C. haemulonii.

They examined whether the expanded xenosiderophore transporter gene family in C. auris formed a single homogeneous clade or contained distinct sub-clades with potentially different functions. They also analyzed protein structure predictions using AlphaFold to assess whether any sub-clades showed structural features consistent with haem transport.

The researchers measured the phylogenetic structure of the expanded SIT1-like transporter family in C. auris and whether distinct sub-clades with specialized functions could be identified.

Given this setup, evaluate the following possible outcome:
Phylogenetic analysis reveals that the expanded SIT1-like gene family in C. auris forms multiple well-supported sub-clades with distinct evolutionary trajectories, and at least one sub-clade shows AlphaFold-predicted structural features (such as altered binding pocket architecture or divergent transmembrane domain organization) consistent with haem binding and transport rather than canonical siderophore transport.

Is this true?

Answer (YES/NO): NO